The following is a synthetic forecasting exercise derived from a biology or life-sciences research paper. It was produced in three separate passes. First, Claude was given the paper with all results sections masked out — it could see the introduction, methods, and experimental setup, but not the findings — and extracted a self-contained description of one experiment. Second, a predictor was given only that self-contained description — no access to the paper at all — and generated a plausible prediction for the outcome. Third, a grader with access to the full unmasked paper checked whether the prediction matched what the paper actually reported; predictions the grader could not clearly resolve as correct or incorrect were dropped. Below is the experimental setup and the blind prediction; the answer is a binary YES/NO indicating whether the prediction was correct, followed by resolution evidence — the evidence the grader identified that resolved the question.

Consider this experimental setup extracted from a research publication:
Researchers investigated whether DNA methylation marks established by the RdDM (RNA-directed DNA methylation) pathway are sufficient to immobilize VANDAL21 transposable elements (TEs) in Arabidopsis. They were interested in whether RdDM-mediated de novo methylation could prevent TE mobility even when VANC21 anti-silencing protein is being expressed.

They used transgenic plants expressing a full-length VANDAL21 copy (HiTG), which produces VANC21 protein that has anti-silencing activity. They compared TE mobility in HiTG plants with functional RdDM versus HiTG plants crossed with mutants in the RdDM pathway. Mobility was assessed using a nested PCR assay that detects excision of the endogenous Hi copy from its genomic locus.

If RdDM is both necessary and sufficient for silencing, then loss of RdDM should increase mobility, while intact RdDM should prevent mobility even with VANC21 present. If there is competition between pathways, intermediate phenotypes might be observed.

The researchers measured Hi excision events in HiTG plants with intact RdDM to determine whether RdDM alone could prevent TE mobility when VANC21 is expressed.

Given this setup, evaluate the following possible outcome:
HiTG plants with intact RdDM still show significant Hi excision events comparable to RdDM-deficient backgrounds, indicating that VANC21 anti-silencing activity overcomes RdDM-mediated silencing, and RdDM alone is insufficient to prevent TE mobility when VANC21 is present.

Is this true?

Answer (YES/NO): YES